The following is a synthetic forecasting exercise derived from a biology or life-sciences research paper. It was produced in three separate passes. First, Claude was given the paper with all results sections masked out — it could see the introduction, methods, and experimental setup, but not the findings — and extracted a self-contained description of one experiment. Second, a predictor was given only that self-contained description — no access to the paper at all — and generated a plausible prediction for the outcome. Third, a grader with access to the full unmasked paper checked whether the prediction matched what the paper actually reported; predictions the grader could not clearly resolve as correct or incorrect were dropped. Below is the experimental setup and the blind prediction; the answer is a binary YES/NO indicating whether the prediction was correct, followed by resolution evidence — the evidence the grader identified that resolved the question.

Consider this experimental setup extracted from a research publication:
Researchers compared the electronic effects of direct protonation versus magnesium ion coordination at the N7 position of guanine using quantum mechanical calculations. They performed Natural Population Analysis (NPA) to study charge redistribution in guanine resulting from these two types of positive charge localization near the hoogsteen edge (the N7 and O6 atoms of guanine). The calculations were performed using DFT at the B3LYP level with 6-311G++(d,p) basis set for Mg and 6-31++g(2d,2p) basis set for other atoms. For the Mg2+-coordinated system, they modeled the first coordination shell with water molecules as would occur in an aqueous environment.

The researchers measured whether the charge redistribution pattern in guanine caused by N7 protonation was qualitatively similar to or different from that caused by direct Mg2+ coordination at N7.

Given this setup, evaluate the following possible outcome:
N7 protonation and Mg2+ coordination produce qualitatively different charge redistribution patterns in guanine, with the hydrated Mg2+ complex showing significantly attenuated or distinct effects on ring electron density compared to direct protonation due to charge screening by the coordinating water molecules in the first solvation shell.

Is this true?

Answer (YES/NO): NO